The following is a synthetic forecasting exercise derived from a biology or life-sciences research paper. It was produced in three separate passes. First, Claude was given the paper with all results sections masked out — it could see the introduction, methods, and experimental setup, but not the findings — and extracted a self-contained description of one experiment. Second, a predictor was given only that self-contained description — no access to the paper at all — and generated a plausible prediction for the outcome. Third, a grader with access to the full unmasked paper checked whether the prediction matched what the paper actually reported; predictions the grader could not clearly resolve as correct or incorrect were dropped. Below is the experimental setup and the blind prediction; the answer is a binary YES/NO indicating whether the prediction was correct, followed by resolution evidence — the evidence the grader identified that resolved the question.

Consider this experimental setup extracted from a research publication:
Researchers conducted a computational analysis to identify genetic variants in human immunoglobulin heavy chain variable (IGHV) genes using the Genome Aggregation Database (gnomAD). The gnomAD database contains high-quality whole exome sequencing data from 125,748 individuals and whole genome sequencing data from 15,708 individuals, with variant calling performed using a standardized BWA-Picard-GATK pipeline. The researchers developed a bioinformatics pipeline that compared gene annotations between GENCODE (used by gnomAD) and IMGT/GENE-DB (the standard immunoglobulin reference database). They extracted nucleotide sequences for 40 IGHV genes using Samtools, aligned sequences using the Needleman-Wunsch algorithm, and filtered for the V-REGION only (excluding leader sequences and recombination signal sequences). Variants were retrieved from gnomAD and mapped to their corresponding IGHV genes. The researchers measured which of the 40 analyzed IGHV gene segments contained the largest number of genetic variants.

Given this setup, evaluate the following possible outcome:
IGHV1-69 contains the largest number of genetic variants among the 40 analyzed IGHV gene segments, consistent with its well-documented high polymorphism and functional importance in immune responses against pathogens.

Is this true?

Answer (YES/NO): NO